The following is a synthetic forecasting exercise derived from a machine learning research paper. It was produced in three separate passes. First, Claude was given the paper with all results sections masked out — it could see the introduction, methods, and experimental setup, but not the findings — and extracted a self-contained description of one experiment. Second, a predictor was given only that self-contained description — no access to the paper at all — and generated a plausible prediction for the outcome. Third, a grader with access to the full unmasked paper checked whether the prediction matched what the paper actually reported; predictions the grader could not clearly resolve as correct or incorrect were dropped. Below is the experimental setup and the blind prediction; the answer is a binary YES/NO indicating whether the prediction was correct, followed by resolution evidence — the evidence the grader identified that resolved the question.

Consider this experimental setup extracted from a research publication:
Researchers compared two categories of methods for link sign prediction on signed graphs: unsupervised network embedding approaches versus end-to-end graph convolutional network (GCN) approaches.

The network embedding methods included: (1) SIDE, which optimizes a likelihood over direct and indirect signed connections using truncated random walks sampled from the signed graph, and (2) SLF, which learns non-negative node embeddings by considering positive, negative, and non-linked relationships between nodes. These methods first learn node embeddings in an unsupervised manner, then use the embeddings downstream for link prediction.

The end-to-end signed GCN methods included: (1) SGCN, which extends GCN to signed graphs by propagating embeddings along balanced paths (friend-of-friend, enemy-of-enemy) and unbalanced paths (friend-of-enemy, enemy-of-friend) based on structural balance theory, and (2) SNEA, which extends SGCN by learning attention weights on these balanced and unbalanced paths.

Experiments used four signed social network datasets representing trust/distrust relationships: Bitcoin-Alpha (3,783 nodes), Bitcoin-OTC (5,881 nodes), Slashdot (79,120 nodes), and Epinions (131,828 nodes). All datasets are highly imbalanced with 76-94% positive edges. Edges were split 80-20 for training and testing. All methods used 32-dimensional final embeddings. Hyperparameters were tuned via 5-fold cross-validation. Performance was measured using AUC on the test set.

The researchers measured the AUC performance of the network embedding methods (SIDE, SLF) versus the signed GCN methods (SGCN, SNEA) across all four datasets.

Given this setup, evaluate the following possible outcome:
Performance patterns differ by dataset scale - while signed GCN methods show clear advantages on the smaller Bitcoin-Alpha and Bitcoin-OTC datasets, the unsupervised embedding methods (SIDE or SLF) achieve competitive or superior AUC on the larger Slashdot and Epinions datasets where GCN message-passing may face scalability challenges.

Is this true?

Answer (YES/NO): NO